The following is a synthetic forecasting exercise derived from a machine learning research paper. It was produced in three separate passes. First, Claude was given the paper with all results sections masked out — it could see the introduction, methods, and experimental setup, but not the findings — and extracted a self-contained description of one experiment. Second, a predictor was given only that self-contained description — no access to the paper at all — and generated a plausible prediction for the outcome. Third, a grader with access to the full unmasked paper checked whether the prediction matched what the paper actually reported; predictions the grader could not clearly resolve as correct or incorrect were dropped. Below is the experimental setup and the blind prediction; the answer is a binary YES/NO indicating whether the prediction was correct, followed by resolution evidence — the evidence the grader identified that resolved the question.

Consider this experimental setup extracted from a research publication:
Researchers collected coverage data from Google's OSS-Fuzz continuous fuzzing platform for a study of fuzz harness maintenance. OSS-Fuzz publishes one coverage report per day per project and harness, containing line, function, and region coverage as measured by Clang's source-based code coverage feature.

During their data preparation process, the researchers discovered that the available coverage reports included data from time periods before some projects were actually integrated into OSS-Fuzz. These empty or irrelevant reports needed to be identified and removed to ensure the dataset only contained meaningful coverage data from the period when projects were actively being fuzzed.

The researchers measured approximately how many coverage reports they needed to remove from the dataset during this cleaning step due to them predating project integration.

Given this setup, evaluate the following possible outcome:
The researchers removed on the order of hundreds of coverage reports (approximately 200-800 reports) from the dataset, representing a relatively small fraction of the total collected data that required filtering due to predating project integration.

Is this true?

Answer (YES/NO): NO